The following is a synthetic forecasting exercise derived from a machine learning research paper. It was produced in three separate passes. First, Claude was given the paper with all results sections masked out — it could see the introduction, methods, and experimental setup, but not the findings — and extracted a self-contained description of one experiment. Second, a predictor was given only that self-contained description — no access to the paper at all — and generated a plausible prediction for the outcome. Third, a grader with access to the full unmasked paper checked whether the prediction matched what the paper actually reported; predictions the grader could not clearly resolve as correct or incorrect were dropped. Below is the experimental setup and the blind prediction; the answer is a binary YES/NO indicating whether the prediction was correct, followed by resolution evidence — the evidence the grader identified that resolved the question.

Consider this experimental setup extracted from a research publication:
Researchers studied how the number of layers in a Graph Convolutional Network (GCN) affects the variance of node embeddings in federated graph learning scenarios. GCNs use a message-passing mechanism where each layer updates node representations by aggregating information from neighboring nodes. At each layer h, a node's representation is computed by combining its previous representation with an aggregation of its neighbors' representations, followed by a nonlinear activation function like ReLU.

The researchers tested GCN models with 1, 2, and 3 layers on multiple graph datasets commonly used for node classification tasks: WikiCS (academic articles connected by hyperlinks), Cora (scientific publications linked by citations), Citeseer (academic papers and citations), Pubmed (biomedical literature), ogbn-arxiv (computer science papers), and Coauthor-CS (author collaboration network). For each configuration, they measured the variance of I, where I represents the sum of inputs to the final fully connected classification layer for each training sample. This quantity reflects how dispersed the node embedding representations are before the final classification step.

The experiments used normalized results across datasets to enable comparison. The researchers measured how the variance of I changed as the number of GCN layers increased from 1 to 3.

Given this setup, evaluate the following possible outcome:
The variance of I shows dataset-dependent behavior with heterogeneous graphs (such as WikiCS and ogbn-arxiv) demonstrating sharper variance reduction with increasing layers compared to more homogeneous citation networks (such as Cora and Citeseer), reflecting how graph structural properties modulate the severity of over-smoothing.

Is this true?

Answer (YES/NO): NO